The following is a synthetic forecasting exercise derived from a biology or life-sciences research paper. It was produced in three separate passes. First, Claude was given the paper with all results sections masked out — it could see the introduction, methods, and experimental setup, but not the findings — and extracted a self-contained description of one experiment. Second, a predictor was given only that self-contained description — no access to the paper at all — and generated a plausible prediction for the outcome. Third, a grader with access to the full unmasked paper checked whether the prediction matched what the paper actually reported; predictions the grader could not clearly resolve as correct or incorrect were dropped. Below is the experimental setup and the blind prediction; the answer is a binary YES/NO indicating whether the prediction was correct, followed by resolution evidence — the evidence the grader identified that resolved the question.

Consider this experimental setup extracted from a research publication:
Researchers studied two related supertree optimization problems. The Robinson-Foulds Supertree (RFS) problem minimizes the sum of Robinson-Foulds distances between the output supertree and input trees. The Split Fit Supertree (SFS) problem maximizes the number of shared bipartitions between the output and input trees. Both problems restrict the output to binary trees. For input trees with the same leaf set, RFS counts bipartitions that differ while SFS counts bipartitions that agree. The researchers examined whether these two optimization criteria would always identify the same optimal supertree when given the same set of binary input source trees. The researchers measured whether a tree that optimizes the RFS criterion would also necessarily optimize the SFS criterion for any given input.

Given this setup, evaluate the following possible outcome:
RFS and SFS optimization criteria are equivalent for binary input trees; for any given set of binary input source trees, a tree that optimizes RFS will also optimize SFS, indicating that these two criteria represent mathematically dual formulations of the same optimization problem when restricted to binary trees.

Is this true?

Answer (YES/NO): YES